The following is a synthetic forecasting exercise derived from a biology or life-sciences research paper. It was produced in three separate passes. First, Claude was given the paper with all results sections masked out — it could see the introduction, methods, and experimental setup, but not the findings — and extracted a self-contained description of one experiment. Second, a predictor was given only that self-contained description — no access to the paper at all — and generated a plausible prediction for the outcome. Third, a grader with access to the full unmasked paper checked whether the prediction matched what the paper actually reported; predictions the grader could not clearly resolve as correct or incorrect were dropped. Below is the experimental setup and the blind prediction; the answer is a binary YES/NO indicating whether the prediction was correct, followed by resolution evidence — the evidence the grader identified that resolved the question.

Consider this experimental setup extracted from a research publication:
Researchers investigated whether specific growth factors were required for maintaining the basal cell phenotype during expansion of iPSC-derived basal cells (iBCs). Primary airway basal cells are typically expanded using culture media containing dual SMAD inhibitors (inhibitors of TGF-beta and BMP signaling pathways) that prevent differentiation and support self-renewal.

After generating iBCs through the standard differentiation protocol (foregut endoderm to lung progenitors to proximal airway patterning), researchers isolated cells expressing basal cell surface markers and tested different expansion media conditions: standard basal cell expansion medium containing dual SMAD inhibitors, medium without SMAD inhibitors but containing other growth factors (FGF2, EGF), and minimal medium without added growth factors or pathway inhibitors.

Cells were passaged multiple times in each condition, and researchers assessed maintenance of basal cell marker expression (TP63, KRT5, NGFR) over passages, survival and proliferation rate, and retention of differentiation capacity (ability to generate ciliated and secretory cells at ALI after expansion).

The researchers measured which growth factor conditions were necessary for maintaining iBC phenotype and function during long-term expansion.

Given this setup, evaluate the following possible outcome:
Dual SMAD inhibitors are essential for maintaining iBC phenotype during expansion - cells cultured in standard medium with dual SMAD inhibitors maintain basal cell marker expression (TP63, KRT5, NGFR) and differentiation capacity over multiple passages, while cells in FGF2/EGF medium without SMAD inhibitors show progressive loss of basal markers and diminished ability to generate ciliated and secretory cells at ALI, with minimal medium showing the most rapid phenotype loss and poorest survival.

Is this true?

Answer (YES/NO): NO